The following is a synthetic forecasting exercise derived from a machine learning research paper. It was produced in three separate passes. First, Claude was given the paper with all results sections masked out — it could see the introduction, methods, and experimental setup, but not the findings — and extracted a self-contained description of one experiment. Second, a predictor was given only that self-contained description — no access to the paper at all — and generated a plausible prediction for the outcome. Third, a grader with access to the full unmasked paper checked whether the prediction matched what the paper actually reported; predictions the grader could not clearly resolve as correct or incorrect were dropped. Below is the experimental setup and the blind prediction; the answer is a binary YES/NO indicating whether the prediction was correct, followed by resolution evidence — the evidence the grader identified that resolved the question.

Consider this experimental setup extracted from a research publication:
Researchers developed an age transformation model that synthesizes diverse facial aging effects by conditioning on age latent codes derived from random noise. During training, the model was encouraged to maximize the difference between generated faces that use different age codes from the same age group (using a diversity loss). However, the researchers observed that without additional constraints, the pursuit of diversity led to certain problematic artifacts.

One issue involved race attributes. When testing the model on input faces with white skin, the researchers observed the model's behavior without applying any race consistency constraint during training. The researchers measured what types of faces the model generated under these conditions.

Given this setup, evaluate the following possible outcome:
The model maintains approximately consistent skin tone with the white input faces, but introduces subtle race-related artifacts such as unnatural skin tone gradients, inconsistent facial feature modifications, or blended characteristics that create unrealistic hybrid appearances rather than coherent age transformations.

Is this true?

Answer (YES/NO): NO